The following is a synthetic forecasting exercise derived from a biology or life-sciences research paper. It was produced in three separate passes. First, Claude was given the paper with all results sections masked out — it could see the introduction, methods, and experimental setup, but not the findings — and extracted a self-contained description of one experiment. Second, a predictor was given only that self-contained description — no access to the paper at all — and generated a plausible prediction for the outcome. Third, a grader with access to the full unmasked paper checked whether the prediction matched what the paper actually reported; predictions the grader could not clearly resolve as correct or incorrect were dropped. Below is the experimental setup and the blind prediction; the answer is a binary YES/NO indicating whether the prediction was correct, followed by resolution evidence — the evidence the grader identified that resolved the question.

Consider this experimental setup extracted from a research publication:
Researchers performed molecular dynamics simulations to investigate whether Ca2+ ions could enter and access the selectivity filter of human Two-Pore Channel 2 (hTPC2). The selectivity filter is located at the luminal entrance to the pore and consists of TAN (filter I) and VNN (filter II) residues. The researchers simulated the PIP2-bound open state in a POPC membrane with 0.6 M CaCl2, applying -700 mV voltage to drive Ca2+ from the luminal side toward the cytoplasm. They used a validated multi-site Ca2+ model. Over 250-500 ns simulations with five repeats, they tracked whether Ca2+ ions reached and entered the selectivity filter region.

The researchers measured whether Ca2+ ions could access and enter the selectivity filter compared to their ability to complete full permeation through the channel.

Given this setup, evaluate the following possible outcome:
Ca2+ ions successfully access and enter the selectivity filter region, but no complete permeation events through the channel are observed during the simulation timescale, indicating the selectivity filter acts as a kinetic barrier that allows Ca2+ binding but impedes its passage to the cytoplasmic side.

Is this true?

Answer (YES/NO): NO